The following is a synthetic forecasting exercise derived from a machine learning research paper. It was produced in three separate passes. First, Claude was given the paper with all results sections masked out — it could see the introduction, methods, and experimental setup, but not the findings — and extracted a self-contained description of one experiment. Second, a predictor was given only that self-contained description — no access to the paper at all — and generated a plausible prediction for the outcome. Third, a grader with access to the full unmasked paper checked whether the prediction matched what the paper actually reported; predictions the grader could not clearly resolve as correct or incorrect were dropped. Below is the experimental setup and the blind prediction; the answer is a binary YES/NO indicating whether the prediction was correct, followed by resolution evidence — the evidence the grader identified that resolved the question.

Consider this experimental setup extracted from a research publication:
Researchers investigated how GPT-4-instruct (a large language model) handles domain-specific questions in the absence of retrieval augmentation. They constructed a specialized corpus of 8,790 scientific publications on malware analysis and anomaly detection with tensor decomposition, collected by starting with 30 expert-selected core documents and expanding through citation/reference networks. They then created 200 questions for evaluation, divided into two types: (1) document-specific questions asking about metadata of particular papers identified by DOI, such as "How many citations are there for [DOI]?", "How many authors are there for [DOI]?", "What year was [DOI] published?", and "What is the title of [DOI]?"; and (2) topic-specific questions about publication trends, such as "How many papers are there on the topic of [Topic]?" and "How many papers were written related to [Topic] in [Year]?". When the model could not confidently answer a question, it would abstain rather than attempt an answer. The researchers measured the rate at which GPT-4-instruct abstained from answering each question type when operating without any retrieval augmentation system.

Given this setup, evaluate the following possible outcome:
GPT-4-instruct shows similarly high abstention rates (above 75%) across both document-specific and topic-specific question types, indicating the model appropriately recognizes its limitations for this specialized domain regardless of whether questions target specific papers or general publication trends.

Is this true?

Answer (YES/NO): NO